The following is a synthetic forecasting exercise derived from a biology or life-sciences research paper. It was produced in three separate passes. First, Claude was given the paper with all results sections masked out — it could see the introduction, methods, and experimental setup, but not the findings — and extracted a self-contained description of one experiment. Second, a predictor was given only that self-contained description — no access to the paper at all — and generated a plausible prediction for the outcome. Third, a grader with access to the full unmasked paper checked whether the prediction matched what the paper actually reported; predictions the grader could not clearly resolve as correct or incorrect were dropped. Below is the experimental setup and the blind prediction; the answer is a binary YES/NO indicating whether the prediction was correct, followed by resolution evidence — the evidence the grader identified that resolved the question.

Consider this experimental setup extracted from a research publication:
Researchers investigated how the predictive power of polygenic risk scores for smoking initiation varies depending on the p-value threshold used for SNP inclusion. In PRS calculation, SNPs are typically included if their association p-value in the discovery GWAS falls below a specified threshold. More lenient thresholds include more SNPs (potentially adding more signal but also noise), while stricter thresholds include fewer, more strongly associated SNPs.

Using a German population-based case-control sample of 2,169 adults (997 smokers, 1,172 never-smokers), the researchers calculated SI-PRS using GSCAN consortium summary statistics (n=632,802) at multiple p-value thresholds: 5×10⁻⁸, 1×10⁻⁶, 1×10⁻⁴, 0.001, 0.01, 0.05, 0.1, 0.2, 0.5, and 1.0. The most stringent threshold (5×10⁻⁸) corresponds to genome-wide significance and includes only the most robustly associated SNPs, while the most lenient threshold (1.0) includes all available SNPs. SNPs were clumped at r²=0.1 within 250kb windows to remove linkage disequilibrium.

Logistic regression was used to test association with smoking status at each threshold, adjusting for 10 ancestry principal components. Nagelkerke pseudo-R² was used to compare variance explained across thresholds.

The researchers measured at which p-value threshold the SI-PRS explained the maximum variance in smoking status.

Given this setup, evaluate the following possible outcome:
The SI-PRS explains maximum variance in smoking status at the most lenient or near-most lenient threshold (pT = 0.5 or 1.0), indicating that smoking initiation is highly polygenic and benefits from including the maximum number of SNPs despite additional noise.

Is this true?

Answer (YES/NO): YES